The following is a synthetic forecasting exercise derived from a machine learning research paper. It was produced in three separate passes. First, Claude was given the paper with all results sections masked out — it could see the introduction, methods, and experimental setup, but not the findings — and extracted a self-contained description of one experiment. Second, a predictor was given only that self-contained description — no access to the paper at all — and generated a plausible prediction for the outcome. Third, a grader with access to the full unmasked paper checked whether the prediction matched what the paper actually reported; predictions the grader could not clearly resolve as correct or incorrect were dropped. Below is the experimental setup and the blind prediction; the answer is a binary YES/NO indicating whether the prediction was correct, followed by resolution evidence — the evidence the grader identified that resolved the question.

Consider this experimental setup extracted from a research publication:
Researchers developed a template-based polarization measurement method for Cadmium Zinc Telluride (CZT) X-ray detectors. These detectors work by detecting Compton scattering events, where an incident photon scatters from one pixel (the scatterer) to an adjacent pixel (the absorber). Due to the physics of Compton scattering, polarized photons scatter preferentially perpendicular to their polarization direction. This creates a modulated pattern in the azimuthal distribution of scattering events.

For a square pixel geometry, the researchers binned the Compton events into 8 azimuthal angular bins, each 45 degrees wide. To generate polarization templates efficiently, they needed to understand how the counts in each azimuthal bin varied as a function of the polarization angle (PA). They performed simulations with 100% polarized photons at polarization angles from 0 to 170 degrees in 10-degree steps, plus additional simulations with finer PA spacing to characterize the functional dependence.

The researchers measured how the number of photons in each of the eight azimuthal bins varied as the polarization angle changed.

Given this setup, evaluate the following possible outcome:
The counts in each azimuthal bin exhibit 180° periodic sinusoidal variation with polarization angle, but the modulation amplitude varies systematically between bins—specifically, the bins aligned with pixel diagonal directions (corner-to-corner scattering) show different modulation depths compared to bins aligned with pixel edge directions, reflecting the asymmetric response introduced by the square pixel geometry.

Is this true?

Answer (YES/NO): NO